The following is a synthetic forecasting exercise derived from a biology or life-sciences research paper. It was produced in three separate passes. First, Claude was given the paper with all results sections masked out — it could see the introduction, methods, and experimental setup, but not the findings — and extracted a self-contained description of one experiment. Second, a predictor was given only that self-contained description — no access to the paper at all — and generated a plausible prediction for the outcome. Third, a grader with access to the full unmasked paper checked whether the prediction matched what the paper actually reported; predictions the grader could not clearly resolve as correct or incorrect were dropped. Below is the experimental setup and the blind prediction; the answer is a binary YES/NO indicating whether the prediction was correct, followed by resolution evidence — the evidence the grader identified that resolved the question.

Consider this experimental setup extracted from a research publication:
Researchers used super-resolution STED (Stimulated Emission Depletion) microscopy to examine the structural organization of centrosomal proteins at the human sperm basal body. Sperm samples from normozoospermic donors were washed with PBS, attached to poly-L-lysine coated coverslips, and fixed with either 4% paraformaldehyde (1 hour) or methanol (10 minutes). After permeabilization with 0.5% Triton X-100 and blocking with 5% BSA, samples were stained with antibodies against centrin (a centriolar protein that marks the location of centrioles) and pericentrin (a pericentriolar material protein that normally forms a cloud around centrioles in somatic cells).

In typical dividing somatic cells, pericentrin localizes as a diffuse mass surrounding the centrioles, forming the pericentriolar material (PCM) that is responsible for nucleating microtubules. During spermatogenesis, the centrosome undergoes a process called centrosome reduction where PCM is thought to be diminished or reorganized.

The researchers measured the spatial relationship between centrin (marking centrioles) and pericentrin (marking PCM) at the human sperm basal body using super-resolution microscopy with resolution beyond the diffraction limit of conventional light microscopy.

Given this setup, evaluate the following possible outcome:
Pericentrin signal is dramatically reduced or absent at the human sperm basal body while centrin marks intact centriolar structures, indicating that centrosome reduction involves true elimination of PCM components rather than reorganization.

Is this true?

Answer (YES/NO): NO